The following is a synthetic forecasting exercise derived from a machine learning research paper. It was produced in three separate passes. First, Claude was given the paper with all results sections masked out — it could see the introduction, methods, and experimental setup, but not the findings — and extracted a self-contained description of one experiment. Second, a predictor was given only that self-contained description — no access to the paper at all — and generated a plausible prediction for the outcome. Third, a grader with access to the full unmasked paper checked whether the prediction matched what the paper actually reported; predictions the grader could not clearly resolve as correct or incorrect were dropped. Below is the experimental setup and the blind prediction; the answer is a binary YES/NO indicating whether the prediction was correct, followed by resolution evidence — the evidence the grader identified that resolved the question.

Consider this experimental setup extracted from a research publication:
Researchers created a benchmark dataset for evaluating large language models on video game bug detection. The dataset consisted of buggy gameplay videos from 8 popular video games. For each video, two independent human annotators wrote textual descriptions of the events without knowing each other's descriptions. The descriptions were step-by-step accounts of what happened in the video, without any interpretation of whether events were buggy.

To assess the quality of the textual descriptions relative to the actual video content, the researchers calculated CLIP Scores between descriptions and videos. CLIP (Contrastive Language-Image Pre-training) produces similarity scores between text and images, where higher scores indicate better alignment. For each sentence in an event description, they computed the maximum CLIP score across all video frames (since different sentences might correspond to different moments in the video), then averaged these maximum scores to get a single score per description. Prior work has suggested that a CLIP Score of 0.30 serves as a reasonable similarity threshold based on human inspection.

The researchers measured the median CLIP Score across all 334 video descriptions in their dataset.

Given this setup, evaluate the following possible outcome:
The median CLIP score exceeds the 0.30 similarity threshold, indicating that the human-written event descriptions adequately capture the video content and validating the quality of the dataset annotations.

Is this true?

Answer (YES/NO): NO